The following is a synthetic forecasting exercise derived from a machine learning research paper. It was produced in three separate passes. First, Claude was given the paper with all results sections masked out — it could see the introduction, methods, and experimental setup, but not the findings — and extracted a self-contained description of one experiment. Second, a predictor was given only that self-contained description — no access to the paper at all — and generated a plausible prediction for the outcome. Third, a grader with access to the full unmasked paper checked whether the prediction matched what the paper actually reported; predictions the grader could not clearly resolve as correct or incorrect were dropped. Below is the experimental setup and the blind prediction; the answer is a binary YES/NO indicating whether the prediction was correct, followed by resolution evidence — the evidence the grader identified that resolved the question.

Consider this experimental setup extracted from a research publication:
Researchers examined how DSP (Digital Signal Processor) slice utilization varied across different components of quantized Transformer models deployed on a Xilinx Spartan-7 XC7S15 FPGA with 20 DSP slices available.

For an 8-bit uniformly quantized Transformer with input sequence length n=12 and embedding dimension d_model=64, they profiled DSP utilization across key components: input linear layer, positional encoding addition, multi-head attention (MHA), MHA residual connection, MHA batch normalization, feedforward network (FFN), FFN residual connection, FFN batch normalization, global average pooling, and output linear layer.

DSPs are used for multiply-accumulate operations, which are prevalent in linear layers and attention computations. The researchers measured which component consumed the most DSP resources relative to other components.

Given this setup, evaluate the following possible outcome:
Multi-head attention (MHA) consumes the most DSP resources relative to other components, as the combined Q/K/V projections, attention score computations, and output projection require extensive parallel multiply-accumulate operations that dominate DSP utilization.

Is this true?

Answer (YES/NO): YES